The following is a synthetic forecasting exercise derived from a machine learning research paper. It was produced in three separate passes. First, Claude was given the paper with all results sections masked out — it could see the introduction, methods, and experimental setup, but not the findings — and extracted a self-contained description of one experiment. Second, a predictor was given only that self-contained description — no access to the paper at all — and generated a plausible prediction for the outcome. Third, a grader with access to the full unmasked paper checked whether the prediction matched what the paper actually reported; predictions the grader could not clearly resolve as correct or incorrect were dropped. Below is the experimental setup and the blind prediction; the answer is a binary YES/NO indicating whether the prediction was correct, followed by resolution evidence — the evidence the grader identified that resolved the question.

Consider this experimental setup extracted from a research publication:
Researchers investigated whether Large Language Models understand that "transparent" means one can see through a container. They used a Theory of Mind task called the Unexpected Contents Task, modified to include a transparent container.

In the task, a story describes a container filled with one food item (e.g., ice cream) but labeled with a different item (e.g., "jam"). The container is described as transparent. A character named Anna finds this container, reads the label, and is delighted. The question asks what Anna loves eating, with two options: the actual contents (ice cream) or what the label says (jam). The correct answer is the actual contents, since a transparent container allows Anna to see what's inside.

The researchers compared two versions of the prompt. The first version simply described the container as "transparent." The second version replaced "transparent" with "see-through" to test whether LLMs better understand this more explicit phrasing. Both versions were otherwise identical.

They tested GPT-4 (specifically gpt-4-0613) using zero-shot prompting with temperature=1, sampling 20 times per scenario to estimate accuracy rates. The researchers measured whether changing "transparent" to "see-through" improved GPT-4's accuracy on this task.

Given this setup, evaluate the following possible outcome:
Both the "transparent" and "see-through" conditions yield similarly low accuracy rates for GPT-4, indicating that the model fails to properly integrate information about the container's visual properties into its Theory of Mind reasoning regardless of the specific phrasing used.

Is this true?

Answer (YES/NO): YES